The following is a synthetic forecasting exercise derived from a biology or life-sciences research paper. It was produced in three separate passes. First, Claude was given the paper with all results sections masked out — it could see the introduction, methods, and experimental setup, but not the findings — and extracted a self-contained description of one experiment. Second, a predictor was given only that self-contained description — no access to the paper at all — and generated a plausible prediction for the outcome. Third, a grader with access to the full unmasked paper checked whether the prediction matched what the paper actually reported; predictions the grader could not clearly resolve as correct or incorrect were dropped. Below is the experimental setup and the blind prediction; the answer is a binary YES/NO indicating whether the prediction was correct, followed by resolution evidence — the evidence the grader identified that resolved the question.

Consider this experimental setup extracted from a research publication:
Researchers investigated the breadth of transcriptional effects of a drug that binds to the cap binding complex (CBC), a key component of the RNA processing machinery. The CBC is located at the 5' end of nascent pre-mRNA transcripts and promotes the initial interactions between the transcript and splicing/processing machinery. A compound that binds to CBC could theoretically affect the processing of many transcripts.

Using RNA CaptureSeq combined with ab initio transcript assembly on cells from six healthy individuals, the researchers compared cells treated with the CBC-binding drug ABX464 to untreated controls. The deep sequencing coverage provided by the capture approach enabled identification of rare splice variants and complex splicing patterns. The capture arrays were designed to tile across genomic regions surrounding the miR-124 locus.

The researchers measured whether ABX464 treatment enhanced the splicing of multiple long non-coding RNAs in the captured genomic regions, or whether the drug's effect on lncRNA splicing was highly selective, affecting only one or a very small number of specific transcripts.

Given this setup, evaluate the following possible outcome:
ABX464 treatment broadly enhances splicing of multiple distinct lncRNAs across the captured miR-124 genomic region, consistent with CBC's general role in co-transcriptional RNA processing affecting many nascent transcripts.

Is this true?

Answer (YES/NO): NO